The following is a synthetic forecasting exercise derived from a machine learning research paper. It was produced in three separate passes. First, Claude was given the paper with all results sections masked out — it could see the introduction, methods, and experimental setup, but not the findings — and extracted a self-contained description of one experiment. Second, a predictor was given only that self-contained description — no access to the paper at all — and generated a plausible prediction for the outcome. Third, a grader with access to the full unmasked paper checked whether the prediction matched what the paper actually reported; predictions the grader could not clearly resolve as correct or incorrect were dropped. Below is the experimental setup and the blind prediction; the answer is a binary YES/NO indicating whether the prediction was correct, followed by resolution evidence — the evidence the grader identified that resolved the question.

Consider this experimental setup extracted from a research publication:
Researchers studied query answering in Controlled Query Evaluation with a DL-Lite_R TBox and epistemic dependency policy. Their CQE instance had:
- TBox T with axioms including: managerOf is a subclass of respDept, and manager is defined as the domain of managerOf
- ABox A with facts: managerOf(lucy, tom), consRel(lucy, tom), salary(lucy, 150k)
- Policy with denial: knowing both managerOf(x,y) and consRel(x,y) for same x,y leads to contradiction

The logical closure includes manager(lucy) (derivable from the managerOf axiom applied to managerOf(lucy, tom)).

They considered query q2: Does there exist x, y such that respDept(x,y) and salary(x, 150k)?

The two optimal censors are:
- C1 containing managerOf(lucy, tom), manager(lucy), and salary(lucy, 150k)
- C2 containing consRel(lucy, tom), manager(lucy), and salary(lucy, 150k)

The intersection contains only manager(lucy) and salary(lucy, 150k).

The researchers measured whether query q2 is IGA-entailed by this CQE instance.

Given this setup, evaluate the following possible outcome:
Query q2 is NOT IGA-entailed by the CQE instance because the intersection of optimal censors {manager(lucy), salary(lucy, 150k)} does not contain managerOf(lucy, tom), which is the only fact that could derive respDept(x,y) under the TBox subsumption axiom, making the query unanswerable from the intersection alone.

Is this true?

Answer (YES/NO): NO